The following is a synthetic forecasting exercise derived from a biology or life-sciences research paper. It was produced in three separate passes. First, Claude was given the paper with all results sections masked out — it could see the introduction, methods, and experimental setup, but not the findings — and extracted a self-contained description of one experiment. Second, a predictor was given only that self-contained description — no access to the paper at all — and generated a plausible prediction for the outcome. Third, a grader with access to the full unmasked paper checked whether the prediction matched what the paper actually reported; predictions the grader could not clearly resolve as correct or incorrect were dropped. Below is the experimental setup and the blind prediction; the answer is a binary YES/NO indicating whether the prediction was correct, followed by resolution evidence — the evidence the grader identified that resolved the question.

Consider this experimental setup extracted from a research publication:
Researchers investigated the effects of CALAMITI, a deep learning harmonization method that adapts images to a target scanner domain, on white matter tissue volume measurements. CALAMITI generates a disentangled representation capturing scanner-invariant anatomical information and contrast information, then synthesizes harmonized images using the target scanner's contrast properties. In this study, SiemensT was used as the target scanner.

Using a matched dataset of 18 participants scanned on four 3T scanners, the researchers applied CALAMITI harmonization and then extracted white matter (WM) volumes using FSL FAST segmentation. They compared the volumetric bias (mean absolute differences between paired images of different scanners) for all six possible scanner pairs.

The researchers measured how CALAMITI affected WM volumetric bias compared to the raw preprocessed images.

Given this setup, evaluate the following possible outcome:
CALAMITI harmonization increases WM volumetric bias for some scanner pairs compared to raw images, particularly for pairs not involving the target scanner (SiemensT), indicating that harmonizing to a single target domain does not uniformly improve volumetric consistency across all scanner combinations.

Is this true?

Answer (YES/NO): YES